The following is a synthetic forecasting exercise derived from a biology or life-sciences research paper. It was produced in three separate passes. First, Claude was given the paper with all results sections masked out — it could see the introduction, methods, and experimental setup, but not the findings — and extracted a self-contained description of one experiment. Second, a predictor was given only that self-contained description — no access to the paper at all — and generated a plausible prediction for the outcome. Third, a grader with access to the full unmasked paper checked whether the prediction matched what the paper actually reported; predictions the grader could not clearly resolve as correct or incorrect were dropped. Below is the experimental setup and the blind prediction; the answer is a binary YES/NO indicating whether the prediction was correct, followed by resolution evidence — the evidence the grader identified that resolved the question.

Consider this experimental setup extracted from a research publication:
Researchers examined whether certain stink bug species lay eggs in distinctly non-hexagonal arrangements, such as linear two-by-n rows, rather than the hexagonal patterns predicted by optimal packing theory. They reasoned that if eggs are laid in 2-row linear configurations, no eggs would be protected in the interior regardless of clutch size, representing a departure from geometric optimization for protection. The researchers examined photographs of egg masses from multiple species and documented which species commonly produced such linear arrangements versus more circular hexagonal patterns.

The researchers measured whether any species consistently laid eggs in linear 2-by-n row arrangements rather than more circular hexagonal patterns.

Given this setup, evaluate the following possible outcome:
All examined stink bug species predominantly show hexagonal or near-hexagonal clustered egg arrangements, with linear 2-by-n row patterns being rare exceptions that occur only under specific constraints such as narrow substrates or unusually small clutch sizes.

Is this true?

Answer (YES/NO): NO